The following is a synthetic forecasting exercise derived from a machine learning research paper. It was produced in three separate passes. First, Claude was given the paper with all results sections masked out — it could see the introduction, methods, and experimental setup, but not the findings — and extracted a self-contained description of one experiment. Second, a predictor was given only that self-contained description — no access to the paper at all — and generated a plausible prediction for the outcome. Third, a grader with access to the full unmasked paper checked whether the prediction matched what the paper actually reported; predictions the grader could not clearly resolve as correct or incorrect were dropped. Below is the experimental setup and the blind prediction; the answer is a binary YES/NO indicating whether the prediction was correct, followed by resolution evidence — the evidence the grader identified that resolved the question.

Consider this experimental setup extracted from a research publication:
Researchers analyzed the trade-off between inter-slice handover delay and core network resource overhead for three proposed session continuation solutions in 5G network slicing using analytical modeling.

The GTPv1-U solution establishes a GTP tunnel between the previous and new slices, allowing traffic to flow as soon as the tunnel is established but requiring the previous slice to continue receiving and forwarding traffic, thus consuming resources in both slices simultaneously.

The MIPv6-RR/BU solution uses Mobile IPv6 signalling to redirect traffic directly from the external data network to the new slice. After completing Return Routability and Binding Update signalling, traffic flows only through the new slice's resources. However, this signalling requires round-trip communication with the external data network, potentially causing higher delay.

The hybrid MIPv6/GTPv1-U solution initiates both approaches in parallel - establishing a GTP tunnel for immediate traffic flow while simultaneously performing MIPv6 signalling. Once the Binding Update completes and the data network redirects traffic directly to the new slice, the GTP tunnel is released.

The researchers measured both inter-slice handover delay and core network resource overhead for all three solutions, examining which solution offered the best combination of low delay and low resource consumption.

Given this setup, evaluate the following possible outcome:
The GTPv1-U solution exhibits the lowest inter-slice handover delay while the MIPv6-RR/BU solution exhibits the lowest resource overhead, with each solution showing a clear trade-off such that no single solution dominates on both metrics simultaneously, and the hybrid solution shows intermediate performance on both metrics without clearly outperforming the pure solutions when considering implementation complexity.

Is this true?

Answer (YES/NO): NO